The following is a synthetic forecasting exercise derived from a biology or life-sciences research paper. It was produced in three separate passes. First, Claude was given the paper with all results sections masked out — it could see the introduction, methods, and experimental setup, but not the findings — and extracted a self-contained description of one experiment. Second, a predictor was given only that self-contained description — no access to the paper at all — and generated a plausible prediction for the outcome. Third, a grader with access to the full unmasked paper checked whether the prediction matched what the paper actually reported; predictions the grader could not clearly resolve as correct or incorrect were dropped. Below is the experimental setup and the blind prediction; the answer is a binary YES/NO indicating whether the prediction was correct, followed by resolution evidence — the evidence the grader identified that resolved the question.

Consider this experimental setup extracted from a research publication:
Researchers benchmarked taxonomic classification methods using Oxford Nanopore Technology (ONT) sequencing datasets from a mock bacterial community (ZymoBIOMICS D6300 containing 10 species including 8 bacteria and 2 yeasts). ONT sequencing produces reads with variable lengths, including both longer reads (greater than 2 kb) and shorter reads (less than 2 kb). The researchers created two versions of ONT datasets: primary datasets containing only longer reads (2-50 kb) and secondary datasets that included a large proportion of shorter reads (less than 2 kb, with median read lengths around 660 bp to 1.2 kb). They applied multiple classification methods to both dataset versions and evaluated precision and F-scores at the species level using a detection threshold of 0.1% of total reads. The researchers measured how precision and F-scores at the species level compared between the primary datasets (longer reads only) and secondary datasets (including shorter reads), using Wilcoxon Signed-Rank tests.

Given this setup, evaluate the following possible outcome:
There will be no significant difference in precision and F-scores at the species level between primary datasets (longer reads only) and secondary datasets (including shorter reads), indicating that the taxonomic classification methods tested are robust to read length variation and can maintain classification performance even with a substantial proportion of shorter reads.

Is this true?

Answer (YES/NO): NO